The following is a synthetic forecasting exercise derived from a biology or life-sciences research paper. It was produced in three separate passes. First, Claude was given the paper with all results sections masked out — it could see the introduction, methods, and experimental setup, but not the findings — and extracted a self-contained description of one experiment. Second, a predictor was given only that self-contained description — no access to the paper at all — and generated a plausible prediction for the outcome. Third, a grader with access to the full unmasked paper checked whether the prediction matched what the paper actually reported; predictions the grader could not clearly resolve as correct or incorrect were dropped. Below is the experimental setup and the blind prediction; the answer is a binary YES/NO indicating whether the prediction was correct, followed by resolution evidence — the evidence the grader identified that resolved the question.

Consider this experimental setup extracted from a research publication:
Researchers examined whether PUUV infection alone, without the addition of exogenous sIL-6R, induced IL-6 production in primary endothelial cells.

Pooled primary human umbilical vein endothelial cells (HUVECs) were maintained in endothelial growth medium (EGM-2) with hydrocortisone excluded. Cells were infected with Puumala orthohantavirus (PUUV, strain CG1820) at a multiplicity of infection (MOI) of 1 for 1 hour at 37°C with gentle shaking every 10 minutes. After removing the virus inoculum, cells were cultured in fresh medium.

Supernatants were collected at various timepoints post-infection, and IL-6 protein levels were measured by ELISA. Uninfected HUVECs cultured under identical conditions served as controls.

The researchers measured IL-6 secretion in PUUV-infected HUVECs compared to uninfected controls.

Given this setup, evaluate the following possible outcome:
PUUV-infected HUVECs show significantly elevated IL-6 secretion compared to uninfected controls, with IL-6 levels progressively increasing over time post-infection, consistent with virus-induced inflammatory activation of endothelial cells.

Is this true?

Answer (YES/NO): YES